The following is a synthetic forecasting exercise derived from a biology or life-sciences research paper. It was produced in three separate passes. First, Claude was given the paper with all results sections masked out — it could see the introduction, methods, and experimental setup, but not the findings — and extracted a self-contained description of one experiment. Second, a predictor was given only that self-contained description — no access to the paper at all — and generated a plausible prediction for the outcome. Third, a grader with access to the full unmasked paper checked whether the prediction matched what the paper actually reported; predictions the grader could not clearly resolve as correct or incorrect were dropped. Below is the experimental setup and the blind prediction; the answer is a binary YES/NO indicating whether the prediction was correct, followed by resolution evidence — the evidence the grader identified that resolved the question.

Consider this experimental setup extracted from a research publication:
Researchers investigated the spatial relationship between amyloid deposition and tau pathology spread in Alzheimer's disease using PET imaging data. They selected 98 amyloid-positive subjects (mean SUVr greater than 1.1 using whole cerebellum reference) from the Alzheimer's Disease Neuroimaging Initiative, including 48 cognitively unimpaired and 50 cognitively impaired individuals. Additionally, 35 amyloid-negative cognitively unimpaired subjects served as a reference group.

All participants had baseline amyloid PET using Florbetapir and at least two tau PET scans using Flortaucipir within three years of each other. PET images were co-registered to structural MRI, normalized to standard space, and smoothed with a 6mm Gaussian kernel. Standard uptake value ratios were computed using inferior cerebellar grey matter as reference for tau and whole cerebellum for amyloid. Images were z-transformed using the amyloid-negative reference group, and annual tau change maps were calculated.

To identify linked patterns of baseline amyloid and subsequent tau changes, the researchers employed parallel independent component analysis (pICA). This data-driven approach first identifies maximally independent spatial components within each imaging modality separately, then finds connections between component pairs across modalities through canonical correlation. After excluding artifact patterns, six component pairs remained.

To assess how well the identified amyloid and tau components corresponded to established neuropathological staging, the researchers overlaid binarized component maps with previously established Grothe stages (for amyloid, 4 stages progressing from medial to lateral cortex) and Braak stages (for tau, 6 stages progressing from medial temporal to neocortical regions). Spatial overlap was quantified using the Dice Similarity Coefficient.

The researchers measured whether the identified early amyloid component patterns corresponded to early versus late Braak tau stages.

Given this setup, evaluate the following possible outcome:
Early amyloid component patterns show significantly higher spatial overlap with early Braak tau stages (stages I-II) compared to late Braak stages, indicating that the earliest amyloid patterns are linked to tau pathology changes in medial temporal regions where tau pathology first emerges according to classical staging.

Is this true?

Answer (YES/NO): NO